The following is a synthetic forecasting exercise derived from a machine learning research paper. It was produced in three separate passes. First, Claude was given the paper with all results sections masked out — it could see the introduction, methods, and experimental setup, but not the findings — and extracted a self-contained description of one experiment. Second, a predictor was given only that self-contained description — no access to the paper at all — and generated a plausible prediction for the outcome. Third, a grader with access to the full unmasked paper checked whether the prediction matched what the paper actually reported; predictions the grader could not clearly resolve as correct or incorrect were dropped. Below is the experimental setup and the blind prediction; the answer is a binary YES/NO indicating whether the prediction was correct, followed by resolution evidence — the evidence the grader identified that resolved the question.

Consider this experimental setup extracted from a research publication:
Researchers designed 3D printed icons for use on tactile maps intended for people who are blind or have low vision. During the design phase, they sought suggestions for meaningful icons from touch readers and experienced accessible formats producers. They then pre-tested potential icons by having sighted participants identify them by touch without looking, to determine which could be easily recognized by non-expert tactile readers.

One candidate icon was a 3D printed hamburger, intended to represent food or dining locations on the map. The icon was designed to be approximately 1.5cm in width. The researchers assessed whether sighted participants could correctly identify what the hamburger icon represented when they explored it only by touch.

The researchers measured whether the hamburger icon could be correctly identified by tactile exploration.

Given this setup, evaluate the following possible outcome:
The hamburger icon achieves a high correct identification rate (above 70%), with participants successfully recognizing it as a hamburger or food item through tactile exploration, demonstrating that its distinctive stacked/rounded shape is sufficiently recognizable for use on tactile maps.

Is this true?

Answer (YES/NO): NO